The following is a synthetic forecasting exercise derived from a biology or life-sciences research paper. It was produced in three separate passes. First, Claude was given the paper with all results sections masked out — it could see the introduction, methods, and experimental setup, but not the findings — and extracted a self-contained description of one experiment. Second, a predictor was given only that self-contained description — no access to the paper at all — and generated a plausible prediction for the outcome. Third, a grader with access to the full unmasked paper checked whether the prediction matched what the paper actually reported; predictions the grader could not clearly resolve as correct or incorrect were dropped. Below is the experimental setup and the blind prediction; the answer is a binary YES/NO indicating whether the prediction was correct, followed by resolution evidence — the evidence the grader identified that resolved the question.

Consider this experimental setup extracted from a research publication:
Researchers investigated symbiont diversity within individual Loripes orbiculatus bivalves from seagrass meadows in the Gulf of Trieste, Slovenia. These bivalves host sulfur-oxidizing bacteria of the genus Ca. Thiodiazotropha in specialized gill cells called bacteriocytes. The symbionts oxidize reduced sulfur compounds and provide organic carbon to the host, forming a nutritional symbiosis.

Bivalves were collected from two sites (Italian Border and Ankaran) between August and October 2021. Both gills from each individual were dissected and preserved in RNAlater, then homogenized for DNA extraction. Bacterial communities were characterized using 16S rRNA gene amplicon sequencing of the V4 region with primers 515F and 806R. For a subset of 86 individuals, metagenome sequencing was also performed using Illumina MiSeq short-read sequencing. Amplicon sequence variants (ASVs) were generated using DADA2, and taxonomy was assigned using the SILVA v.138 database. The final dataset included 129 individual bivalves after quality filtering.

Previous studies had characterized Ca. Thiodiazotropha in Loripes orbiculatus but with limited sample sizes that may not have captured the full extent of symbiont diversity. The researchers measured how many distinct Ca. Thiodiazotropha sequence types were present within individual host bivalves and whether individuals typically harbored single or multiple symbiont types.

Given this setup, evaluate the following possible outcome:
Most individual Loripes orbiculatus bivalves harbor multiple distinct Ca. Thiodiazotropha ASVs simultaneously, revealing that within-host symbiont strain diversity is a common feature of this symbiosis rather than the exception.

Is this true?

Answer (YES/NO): YES